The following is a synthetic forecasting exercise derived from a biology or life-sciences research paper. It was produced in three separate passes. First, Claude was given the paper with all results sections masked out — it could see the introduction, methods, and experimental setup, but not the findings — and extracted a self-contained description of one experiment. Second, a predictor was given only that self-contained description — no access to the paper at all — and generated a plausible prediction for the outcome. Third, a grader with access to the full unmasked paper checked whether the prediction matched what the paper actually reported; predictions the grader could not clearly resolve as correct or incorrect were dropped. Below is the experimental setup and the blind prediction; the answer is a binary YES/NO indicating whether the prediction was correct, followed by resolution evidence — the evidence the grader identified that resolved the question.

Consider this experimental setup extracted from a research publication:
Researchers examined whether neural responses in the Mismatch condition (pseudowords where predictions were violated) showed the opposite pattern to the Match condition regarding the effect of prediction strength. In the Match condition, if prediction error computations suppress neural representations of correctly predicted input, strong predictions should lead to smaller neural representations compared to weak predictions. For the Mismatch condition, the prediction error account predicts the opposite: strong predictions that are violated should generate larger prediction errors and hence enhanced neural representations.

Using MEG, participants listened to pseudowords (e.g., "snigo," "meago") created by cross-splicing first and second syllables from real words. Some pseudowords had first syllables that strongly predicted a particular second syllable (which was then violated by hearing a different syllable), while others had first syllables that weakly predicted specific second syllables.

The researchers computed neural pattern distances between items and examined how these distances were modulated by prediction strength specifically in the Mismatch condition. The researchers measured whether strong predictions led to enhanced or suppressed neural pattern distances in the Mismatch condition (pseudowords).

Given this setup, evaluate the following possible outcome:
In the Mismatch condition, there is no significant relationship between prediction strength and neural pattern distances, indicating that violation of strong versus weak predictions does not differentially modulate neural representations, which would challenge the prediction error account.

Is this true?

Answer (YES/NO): NO